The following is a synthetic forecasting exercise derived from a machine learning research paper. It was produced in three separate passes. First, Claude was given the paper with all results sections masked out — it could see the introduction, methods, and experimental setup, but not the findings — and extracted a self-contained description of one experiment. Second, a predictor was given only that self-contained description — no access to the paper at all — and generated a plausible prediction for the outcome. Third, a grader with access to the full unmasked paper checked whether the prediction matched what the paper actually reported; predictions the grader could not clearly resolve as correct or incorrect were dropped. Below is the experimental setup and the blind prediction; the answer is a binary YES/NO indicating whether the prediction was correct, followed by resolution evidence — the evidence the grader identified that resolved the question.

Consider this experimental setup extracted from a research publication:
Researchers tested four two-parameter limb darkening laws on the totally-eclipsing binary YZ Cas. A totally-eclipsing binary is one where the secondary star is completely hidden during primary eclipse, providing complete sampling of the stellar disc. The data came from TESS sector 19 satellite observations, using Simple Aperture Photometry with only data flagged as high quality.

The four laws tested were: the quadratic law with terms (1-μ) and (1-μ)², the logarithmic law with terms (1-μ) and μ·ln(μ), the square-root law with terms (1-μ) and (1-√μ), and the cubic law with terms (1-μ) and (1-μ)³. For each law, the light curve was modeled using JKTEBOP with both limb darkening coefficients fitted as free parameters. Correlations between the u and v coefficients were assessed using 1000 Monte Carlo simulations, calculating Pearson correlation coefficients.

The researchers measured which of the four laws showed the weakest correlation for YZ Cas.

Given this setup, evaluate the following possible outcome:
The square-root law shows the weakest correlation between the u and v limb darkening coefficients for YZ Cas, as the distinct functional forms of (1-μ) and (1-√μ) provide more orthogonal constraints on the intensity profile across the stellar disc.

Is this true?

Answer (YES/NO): NO